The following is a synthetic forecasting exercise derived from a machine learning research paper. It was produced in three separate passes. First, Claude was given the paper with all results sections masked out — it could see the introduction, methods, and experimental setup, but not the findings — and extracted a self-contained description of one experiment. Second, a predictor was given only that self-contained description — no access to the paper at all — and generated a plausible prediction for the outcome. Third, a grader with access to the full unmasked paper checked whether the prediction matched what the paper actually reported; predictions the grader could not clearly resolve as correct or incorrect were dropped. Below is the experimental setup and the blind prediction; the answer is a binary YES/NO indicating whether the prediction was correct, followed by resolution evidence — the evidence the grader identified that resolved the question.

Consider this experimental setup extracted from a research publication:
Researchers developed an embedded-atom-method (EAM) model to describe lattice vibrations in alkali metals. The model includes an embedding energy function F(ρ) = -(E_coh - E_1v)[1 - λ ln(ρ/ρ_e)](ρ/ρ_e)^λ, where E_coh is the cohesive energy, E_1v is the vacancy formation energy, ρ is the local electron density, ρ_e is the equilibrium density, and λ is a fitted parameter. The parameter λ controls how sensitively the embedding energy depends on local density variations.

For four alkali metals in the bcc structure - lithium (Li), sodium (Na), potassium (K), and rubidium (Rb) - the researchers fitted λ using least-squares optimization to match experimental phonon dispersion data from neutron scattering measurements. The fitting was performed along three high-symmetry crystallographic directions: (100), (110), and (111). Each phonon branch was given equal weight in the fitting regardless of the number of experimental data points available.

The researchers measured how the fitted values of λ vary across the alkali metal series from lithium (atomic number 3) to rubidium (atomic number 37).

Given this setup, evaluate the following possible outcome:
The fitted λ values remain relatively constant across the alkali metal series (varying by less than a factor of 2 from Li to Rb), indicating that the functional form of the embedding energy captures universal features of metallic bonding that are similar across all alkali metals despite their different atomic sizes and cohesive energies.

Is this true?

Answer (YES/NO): NO